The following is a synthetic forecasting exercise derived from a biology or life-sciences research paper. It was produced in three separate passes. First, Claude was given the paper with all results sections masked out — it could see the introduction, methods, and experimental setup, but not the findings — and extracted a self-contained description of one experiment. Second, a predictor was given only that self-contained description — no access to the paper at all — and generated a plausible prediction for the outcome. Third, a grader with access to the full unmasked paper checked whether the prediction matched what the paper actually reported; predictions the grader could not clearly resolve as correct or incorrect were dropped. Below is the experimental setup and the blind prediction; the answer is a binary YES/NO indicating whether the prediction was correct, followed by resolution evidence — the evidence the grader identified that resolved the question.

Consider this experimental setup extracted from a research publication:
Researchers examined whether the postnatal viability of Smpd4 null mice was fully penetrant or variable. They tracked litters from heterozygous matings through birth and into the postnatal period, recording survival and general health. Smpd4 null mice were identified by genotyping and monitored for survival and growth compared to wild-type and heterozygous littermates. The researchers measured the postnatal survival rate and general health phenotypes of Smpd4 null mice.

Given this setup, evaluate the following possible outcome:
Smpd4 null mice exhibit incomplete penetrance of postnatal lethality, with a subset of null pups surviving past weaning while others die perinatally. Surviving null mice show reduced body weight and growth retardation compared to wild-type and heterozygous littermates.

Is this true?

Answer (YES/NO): YES